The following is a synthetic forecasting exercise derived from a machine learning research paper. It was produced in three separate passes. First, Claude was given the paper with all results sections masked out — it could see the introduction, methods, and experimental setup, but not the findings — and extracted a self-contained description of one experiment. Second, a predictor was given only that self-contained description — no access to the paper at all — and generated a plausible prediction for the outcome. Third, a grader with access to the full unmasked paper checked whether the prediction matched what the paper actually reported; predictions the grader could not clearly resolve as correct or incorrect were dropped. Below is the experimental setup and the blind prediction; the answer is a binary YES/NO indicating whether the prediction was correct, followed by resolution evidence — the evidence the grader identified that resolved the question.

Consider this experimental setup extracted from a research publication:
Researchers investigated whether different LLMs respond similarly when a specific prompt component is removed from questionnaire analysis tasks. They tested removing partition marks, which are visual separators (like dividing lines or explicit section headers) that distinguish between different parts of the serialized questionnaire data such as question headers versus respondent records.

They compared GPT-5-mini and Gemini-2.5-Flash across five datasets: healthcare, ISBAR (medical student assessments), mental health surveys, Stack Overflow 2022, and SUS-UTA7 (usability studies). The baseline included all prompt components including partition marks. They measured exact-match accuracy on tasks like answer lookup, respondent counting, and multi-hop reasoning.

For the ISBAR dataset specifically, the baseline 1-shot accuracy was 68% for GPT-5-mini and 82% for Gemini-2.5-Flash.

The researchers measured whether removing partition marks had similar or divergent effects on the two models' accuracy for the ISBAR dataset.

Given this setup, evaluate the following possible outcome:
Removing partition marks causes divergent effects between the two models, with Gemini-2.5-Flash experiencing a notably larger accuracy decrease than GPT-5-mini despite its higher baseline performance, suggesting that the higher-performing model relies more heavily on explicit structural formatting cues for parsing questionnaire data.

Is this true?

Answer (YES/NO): YES